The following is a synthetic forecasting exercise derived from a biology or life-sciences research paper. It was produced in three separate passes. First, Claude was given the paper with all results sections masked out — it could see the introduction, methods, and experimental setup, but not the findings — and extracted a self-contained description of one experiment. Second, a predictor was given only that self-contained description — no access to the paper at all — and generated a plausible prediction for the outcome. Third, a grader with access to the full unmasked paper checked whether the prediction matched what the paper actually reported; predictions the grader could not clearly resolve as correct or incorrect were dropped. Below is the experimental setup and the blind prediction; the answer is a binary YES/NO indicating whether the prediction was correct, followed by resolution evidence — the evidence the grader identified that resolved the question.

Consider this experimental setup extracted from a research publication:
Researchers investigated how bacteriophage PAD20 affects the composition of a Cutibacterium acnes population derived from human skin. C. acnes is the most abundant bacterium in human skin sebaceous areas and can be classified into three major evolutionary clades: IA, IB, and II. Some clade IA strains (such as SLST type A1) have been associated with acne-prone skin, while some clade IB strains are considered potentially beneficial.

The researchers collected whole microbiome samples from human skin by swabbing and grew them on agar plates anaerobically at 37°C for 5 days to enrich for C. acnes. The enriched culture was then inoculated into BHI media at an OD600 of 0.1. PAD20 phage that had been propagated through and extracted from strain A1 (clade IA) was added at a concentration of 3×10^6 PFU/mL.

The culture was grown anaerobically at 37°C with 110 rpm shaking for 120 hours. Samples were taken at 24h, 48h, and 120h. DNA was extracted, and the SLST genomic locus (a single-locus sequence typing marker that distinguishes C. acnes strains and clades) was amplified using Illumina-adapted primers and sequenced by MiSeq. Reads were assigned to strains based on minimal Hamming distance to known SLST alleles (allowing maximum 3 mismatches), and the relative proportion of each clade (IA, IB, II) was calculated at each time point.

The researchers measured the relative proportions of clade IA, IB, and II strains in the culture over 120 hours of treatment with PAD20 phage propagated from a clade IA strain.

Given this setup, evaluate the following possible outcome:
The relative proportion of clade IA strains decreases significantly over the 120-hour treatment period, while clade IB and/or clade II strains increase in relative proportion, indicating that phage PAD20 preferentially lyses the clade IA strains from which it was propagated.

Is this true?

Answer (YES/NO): YES